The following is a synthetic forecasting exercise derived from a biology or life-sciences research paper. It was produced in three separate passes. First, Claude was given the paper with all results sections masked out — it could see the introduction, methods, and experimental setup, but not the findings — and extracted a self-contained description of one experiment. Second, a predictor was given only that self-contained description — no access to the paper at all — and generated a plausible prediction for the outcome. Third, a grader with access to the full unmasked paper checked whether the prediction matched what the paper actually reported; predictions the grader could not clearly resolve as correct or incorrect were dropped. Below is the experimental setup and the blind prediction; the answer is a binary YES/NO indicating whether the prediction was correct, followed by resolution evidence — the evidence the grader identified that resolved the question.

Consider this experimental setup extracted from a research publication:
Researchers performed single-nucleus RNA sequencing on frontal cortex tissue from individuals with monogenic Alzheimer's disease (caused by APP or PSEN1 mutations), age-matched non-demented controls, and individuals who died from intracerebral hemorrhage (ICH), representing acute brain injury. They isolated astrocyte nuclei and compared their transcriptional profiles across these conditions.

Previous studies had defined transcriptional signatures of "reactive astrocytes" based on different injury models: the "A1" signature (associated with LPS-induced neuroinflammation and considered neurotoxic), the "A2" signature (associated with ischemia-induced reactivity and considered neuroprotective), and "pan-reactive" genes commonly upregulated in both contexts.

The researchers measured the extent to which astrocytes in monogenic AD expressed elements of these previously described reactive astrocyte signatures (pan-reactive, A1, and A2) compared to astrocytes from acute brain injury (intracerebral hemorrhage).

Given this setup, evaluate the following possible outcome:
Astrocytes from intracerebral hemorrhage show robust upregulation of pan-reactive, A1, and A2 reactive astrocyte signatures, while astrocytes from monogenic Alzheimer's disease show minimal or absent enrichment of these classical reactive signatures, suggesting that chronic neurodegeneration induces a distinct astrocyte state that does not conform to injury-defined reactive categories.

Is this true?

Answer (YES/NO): NO